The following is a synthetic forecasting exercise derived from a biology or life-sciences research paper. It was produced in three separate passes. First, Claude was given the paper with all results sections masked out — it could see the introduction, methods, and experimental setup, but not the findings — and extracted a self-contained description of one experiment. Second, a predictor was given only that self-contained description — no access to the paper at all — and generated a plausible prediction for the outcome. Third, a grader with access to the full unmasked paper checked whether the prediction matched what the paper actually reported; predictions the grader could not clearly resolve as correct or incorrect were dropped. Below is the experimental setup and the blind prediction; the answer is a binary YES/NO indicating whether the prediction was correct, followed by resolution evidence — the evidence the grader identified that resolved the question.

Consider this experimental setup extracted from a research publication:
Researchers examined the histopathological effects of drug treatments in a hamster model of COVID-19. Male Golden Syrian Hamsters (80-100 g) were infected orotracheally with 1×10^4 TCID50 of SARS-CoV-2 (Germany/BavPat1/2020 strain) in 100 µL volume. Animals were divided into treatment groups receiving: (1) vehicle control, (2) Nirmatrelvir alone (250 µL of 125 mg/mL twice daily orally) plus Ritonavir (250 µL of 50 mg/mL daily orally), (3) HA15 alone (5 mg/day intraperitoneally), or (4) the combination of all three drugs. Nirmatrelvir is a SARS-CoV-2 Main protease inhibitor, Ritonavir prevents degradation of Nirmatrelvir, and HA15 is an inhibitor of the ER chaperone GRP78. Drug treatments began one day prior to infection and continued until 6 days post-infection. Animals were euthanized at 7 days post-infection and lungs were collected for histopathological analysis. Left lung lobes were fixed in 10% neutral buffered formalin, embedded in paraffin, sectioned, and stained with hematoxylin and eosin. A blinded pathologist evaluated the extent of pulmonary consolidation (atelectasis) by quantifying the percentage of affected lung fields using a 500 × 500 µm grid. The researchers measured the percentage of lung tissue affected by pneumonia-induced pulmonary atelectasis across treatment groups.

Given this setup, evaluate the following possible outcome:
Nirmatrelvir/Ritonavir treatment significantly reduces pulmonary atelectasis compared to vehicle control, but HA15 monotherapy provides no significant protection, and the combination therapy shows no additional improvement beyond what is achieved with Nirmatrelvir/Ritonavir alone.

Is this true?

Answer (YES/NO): NO